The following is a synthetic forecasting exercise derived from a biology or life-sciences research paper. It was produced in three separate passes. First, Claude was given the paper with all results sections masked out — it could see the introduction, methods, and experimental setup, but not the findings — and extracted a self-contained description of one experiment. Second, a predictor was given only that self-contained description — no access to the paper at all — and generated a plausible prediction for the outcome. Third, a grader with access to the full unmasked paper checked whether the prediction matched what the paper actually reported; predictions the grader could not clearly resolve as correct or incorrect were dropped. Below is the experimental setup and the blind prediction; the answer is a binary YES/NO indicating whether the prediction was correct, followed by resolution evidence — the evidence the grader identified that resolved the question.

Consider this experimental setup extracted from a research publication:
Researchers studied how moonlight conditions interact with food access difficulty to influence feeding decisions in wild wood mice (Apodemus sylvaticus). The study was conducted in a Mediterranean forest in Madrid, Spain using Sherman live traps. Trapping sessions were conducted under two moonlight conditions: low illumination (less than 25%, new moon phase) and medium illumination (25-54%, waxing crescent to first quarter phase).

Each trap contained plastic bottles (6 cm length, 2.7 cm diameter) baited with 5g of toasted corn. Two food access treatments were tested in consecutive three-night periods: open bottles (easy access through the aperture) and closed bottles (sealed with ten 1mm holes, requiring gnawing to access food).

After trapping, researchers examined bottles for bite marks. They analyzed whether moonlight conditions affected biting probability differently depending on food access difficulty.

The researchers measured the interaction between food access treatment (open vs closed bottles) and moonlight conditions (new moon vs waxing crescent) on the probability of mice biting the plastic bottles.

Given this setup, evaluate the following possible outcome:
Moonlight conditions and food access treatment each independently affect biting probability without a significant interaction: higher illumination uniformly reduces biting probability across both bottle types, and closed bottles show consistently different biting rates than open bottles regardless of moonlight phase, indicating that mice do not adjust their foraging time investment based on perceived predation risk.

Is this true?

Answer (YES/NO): NO